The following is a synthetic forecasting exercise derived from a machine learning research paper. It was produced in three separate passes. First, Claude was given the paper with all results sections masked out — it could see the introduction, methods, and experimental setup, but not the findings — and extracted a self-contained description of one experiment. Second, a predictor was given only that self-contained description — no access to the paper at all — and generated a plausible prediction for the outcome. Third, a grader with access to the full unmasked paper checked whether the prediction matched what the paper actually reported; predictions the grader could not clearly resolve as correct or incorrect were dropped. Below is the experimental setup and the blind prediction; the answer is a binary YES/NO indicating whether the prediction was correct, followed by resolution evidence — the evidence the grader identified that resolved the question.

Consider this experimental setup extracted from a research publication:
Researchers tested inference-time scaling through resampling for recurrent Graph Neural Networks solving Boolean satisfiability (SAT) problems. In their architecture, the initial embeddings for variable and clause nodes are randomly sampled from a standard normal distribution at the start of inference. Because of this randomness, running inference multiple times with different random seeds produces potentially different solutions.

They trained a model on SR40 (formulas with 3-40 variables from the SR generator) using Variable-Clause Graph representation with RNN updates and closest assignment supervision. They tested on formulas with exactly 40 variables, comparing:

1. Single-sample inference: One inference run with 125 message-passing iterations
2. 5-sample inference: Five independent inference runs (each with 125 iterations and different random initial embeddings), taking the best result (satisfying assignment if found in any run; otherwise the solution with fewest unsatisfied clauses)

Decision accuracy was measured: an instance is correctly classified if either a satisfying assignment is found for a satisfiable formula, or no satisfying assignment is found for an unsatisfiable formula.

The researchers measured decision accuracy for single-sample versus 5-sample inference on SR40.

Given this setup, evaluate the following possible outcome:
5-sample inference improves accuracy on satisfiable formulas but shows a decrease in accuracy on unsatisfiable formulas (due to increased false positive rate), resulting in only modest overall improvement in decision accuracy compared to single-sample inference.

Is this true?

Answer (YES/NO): NO